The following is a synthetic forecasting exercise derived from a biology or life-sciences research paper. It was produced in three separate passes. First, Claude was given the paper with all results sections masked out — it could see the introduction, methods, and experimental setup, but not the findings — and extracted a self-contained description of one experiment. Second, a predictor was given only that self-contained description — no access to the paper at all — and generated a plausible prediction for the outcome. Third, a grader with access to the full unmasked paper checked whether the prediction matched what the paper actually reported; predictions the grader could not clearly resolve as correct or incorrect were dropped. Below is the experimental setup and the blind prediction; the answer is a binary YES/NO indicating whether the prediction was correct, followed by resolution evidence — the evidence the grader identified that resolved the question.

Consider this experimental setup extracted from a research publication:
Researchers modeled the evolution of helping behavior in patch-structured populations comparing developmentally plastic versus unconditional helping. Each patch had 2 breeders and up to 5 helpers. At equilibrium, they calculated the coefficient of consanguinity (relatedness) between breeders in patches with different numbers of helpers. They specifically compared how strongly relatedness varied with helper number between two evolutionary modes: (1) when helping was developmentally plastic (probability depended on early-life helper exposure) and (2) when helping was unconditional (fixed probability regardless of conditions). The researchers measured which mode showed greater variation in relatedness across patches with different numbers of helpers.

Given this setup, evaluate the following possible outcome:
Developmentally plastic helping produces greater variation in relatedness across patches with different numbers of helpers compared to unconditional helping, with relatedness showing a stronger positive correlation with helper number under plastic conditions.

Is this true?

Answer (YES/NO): NO